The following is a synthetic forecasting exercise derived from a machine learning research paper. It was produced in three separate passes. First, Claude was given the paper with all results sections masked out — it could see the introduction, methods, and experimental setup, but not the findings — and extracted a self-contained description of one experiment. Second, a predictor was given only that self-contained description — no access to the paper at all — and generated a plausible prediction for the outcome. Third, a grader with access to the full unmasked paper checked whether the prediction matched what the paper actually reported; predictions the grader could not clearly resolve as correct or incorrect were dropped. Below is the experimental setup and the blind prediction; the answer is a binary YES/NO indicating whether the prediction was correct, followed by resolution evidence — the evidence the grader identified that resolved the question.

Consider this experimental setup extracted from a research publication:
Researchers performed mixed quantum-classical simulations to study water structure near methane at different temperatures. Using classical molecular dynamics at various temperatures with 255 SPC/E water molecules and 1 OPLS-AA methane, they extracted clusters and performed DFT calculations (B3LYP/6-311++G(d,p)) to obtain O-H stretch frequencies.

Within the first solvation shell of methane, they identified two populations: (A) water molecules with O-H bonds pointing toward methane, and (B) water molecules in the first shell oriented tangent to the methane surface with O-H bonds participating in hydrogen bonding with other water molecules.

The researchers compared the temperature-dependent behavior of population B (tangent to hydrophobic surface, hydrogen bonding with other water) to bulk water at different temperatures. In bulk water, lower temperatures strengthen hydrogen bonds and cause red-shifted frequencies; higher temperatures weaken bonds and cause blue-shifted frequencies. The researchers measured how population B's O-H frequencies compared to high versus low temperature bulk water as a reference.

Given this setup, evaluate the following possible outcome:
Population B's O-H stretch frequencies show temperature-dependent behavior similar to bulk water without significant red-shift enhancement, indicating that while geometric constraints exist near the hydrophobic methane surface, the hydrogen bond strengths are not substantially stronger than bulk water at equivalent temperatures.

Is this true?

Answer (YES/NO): NO